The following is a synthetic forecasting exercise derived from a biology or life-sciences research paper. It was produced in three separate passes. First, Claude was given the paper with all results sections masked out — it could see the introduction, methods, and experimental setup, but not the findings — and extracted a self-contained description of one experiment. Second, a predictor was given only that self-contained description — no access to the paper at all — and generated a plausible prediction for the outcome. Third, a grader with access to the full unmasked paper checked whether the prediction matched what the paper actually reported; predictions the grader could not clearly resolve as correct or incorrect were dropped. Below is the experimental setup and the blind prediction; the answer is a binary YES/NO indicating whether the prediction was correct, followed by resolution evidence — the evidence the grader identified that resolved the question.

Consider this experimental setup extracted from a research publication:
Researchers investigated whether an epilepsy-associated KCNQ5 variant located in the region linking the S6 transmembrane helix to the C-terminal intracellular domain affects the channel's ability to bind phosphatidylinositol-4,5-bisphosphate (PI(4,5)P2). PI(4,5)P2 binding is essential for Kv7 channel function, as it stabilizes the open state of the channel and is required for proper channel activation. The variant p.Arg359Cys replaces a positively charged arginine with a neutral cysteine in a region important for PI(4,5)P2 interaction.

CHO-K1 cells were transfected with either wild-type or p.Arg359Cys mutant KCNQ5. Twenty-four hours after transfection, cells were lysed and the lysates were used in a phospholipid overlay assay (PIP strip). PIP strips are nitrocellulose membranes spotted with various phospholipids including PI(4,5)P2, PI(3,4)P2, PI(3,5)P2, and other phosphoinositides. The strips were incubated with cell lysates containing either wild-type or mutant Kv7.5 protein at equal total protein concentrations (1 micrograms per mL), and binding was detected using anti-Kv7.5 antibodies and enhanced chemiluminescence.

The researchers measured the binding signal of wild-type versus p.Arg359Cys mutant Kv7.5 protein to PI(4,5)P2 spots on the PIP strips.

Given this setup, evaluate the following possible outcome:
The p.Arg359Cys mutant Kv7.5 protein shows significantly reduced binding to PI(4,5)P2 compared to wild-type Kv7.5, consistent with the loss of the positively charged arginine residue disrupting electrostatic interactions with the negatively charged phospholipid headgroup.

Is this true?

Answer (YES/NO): YES